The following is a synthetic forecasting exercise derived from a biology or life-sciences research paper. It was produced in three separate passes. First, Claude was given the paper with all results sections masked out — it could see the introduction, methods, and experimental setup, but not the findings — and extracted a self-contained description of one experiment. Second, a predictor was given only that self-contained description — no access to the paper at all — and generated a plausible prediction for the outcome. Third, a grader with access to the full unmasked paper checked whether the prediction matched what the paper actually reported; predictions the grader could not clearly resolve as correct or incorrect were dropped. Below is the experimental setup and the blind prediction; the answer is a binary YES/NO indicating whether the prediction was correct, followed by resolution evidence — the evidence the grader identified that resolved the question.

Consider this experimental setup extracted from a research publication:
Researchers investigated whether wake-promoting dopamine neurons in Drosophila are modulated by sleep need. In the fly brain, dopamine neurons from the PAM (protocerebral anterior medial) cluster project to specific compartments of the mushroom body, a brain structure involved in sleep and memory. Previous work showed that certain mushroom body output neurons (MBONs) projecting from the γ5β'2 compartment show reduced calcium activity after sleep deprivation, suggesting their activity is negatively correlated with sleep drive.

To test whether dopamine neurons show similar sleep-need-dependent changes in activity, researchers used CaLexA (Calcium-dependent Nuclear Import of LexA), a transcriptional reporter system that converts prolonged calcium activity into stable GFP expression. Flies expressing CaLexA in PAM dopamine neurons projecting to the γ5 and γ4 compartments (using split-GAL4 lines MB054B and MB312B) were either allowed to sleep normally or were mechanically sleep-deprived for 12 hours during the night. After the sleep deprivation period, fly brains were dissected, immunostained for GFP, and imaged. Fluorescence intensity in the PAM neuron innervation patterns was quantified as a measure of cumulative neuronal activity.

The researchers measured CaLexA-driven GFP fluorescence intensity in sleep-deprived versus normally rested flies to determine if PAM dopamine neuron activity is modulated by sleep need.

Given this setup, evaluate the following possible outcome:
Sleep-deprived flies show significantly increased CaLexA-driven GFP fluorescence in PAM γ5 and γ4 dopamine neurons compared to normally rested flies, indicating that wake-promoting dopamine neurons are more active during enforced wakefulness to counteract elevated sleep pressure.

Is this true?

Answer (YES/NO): NO